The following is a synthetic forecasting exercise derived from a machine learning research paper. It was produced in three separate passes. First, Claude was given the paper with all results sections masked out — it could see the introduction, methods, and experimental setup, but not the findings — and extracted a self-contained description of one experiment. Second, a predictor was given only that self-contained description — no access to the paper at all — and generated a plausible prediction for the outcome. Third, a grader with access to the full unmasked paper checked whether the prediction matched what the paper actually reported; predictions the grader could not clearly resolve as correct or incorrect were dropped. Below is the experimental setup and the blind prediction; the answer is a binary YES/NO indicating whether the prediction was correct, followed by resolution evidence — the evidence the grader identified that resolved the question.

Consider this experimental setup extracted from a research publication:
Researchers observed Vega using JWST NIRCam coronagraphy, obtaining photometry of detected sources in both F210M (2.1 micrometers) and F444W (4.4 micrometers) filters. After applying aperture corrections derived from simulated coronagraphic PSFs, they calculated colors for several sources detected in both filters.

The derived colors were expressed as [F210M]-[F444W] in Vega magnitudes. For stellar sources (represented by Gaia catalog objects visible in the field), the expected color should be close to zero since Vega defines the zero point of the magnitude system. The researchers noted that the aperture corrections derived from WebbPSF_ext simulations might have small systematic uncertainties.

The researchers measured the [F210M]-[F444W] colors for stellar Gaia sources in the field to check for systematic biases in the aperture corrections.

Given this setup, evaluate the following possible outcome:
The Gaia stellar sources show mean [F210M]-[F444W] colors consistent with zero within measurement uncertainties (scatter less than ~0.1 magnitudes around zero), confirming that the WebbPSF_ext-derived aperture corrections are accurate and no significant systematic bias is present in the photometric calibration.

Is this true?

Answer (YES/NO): NO